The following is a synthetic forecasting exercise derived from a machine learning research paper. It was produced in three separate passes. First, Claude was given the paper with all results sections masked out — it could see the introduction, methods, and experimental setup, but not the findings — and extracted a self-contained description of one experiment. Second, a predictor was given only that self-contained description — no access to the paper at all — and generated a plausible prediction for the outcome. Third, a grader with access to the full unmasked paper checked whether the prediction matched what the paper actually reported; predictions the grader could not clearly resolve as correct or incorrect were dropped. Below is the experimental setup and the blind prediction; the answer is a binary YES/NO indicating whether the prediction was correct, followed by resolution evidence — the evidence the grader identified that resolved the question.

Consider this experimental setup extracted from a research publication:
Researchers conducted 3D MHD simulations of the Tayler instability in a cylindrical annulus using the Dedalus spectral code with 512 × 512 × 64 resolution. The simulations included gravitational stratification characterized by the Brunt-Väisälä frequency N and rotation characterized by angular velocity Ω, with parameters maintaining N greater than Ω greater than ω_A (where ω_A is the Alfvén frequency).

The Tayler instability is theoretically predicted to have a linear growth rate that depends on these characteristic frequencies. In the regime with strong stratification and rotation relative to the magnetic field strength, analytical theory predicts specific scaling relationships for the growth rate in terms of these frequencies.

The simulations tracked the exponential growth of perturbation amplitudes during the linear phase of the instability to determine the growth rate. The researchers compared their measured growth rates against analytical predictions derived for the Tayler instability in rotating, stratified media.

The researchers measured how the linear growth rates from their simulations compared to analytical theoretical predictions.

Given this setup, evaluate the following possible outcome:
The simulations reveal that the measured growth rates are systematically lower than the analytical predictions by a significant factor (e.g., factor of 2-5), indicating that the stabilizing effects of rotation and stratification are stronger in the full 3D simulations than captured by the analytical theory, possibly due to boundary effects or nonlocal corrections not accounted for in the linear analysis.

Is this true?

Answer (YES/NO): NO